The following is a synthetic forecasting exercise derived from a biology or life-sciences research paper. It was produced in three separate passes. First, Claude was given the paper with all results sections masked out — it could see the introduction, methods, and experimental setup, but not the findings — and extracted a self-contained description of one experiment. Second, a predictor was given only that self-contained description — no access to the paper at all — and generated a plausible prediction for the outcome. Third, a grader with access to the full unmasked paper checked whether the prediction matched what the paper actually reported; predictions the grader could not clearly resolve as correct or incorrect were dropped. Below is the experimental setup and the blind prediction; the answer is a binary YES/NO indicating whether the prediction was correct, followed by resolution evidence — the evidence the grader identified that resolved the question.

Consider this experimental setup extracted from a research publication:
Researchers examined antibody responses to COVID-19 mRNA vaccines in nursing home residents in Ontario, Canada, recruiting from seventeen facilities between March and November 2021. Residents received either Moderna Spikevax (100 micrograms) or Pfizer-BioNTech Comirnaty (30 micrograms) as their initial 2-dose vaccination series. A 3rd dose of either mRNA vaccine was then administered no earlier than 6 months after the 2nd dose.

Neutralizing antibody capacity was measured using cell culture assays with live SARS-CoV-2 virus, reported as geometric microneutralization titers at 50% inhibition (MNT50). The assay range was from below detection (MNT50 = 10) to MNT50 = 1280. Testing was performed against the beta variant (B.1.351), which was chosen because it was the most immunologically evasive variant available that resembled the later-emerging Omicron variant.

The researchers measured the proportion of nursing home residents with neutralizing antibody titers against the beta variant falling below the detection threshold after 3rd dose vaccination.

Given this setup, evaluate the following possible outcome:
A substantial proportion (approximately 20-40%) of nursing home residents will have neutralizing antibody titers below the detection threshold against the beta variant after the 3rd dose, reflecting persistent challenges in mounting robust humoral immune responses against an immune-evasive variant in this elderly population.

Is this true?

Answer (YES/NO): NO